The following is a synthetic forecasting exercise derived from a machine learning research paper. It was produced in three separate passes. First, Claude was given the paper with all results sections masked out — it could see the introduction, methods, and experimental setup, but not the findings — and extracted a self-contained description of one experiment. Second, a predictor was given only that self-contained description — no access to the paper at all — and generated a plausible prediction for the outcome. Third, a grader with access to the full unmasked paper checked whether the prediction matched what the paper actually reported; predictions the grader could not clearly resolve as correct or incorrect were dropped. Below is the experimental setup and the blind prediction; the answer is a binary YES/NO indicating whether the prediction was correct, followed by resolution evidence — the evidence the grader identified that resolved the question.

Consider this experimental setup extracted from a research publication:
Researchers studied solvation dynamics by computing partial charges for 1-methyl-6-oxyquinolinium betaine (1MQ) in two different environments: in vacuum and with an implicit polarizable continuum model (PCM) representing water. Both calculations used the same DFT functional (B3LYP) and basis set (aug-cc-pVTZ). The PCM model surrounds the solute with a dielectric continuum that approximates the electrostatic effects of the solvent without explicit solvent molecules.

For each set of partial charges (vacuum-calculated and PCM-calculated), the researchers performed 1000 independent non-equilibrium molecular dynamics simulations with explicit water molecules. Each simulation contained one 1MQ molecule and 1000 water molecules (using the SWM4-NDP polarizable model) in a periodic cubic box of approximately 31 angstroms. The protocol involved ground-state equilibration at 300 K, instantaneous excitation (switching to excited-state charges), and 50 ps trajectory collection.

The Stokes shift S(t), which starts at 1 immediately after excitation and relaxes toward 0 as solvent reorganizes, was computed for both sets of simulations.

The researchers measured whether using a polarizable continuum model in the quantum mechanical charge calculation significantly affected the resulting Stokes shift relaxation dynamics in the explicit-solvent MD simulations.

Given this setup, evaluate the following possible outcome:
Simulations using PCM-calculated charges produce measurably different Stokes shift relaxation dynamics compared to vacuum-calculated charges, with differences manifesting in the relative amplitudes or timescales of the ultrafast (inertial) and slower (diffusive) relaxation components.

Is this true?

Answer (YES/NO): NO